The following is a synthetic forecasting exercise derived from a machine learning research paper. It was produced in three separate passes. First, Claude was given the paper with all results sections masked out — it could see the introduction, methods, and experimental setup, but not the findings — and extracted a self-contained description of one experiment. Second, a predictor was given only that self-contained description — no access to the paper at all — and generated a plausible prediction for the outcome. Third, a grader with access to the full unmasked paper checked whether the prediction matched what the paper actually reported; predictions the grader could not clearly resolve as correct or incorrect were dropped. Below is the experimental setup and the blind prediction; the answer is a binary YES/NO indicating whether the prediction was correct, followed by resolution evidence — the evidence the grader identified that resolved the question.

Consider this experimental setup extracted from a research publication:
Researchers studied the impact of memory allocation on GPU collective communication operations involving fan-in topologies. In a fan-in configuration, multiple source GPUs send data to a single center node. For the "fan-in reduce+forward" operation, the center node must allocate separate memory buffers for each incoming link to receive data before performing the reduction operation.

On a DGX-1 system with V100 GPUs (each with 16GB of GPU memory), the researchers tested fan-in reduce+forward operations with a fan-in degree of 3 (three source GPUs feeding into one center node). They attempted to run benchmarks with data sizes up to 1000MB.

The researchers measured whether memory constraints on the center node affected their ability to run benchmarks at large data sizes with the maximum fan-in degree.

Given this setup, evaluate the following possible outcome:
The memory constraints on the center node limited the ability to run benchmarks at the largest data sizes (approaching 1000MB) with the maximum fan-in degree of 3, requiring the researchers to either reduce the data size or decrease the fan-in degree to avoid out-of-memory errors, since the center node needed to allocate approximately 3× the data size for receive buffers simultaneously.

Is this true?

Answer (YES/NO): YES